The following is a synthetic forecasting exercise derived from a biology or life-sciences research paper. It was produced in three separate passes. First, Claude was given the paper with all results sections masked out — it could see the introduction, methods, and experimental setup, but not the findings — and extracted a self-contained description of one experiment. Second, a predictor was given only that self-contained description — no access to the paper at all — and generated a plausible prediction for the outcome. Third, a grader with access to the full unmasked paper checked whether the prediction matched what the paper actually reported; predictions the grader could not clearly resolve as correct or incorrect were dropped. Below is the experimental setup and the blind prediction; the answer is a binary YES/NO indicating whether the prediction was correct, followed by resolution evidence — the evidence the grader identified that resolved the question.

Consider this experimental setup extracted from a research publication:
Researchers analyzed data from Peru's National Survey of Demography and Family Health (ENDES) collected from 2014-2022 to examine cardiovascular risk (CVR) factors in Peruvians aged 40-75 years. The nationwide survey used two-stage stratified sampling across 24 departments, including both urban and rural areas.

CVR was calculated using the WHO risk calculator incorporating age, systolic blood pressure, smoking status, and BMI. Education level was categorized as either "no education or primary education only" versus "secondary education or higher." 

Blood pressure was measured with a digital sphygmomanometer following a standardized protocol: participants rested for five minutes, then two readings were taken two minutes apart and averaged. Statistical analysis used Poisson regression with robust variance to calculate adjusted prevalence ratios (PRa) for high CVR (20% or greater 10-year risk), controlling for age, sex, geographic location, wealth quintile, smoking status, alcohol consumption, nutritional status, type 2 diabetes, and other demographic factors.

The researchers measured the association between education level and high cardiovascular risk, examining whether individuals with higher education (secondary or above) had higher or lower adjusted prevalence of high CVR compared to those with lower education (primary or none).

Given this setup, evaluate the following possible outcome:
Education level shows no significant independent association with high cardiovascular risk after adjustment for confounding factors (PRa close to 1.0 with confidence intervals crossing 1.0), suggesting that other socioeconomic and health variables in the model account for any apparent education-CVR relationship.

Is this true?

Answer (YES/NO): NO